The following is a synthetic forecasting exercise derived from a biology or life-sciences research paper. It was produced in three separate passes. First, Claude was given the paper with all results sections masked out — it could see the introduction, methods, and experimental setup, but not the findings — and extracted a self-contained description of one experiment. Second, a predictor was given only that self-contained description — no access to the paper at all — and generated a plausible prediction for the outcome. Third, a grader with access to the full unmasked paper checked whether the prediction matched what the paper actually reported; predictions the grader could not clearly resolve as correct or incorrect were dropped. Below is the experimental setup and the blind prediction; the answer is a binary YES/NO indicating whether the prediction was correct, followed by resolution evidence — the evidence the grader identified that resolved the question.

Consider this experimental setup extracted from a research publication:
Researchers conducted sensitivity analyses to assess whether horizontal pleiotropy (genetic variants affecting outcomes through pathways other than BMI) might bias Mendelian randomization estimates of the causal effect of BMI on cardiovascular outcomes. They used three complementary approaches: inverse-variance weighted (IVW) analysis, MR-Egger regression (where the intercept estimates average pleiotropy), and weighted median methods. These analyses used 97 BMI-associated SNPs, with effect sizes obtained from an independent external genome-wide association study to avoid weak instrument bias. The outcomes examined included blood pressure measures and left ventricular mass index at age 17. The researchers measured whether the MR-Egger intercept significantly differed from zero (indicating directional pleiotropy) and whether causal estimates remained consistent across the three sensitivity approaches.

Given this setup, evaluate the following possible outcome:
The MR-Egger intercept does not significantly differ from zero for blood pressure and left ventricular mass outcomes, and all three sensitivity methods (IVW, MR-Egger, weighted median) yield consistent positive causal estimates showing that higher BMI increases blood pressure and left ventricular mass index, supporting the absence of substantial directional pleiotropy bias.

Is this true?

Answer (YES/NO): NO